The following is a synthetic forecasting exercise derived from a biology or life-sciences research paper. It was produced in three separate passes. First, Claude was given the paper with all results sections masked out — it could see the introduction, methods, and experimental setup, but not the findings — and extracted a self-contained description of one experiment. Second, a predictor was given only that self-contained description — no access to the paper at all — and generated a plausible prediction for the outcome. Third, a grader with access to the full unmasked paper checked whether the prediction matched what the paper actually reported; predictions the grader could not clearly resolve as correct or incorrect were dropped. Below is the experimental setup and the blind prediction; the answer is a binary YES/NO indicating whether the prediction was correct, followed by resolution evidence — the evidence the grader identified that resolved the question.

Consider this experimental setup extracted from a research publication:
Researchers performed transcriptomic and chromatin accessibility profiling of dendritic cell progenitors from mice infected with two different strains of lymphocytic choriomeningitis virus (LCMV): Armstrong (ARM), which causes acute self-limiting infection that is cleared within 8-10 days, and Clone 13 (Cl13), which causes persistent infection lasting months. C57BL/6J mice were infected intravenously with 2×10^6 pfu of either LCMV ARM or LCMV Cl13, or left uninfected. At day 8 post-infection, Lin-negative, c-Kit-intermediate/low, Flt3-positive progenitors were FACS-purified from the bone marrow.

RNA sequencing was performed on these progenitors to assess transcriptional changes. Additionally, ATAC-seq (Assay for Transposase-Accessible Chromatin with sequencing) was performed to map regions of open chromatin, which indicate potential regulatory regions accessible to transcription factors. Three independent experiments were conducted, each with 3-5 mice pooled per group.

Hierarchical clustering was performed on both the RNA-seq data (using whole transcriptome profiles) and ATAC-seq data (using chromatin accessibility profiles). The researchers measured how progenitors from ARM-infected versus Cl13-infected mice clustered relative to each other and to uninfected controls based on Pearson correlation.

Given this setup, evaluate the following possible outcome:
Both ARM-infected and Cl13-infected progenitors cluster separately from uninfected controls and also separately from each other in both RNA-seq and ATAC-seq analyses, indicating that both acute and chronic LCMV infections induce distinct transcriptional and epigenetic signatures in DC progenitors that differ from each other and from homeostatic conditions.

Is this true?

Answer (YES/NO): NO